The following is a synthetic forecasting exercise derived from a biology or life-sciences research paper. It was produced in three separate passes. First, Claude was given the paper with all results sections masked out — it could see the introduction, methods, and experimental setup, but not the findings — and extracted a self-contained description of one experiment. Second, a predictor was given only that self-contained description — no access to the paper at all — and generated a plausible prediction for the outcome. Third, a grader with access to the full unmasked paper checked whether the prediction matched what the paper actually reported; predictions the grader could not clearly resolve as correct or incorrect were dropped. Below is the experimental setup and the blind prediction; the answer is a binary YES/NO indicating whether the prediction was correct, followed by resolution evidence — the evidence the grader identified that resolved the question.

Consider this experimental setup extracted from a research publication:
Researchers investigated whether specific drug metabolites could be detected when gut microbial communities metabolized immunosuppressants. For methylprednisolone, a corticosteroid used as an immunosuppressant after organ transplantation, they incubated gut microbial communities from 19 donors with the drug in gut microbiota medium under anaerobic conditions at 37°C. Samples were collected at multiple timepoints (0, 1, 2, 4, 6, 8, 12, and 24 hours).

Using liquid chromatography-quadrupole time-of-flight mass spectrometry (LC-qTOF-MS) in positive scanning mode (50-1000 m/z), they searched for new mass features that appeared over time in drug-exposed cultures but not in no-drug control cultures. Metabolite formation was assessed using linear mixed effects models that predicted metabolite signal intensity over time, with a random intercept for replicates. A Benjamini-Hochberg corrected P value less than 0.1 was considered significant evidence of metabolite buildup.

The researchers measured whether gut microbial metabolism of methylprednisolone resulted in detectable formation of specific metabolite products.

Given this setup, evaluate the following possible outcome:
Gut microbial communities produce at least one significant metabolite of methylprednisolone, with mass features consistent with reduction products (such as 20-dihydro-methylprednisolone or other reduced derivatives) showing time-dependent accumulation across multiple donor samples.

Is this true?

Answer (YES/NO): NO